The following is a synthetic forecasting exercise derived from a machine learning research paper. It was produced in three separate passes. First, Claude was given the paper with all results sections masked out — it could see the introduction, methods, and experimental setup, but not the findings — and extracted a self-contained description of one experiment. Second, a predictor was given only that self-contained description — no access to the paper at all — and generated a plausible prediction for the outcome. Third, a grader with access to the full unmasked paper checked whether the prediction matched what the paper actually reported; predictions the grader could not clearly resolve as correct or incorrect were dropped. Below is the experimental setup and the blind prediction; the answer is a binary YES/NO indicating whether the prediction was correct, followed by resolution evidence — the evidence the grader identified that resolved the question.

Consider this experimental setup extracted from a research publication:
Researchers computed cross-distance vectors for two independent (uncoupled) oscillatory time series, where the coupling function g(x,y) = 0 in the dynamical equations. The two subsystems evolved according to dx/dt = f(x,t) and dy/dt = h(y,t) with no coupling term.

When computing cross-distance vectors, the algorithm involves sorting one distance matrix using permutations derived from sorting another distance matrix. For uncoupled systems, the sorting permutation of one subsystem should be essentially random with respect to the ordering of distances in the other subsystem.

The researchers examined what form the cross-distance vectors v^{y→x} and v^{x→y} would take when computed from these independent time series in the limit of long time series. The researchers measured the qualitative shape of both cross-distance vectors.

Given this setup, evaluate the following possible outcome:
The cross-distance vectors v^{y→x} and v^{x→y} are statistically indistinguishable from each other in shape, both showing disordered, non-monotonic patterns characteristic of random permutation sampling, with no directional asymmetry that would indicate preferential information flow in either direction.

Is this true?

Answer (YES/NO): NO